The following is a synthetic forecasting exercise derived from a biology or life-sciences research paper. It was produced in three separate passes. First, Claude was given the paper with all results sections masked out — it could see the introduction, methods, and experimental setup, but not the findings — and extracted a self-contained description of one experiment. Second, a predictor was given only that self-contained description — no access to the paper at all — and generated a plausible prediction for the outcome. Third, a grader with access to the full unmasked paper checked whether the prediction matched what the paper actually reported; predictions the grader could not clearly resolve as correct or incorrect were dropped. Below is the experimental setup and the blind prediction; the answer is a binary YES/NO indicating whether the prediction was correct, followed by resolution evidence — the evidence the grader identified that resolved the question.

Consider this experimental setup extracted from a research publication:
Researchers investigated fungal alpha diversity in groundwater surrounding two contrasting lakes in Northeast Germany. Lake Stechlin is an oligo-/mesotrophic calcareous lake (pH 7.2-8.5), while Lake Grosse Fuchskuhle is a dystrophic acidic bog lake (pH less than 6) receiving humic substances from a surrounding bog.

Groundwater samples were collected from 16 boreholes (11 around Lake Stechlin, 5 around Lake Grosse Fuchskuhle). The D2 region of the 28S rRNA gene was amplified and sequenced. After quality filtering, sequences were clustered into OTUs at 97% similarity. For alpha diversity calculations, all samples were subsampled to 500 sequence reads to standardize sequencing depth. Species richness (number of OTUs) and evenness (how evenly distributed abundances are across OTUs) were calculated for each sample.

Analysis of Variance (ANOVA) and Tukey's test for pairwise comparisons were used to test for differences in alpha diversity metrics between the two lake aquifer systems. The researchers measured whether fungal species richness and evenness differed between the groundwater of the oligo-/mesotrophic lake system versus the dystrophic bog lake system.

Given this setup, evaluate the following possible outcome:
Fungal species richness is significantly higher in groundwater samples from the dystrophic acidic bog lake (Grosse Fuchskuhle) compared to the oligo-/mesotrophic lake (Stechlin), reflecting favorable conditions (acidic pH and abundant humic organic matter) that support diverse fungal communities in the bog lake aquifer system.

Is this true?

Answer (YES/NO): NO